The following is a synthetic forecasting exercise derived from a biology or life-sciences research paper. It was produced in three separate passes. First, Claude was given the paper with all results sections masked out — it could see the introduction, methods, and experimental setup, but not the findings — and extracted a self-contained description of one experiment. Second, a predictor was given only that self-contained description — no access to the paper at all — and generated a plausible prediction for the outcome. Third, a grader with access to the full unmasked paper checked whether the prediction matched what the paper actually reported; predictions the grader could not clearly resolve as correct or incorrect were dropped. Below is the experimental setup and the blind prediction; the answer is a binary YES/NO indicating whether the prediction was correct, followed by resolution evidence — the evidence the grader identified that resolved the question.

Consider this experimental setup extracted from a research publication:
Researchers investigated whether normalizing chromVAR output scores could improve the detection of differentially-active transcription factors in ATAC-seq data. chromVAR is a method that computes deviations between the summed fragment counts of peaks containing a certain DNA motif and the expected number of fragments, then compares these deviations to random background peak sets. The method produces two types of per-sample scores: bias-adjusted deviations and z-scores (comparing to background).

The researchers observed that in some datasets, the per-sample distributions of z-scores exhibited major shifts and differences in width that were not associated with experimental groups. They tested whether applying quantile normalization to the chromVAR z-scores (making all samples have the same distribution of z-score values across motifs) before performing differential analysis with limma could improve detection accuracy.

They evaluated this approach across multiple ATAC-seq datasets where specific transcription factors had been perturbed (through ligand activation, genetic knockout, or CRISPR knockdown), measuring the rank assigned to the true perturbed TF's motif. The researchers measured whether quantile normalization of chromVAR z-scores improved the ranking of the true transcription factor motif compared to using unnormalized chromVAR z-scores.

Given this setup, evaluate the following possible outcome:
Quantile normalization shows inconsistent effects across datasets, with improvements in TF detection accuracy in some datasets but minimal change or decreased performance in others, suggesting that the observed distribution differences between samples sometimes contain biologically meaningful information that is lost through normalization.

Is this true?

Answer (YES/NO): NO